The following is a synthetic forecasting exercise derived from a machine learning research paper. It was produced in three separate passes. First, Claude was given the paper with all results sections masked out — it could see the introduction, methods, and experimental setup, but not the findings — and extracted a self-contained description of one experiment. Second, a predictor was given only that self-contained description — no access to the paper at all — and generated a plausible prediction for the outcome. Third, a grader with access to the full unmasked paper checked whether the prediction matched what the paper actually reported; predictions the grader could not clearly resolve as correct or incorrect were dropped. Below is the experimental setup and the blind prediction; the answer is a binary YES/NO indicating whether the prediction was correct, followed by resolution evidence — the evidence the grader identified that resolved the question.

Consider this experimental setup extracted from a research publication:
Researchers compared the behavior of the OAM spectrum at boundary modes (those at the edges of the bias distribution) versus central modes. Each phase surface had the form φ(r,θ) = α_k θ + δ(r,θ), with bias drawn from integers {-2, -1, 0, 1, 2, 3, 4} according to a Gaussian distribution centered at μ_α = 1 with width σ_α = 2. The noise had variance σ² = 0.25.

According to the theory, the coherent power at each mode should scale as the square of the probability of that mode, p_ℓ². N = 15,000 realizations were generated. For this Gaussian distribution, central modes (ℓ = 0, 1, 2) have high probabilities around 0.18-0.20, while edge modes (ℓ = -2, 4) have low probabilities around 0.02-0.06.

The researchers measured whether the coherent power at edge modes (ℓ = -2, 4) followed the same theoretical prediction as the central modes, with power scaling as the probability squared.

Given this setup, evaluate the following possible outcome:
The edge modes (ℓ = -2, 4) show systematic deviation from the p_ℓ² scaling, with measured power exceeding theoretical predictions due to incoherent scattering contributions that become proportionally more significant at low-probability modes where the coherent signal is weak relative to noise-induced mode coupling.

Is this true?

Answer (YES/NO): NO